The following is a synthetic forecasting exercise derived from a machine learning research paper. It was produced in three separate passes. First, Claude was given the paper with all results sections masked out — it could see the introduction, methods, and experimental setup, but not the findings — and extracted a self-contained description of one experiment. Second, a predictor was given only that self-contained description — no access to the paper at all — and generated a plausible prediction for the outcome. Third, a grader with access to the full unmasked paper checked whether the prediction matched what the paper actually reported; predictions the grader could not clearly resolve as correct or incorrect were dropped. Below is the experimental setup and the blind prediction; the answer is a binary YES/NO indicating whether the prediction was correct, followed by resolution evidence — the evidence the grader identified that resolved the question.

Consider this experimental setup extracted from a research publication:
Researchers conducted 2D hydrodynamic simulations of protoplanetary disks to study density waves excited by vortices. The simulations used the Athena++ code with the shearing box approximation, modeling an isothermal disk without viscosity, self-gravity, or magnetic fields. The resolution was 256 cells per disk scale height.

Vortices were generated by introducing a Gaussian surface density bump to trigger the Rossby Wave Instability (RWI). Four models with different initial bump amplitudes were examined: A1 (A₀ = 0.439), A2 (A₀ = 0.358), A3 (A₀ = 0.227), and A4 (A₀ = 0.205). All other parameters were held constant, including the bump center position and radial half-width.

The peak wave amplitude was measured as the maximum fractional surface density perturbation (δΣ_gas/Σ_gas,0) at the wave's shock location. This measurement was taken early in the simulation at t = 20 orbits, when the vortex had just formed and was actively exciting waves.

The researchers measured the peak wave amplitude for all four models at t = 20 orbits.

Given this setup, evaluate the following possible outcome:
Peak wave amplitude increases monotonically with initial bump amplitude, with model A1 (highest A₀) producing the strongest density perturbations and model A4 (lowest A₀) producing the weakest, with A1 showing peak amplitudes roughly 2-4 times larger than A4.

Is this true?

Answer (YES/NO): NO